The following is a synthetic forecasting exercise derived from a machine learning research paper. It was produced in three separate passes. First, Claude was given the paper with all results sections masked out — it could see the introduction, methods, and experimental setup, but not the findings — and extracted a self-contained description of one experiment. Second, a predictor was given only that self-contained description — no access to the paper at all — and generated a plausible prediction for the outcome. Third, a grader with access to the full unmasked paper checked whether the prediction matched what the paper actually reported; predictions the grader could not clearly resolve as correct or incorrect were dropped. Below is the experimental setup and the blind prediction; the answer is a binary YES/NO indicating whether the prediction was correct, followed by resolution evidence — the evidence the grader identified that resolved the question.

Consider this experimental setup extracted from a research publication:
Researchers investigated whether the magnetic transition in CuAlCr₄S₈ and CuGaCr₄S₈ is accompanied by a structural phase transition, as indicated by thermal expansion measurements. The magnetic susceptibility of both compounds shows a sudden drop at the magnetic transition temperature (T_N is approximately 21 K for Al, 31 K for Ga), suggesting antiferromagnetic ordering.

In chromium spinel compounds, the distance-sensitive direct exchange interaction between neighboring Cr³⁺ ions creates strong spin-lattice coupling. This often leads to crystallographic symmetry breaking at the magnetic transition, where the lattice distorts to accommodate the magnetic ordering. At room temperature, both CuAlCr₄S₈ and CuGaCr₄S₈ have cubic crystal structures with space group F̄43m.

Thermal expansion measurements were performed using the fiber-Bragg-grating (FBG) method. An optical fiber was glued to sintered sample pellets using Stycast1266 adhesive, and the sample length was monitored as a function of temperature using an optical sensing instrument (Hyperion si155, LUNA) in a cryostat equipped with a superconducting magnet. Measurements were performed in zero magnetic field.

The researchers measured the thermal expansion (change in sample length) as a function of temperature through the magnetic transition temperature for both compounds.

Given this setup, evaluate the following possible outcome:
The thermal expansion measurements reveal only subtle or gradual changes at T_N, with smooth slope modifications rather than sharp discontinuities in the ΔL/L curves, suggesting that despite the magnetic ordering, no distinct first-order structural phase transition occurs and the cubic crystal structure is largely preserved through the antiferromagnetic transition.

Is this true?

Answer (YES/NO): NO